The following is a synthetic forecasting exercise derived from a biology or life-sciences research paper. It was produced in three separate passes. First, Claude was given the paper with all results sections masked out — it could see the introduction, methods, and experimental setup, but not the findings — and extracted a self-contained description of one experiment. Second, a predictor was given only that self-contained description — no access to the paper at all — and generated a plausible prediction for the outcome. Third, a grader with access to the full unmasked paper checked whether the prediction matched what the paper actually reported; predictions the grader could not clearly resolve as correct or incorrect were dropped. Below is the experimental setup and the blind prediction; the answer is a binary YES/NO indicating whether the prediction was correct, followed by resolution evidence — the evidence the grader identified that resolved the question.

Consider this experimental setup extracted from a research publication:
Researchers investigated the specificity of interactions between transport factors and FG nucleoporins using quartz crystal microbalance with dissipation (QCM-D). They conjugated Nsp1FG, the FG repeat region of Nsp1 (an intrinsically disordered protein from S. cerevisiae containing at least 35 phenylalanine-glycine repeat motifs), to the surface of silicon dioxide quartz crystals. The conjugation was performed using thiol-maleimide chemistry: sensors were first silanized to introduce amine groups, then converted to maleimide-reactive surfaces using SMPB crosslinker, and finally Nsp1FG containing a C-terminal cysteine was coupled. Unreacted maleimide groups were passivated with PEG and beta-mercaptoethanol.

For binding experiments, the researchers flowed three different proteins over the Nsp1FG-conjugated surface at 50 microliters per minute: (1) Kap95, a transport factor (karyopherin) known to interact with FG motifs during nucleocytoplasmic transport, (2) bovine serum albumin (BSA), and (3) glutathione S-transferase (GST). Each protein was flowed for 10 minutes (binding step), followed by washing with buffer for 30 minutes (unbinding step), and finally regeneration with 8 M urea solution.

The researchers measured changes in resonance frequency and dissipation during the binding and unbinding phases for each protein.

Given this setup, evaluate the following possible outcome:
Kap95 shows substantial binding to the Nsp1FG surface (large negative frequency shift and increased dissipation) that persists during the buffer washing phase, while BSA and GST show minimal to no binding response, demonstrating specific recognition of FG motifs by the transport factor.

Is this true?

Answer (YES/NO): YES